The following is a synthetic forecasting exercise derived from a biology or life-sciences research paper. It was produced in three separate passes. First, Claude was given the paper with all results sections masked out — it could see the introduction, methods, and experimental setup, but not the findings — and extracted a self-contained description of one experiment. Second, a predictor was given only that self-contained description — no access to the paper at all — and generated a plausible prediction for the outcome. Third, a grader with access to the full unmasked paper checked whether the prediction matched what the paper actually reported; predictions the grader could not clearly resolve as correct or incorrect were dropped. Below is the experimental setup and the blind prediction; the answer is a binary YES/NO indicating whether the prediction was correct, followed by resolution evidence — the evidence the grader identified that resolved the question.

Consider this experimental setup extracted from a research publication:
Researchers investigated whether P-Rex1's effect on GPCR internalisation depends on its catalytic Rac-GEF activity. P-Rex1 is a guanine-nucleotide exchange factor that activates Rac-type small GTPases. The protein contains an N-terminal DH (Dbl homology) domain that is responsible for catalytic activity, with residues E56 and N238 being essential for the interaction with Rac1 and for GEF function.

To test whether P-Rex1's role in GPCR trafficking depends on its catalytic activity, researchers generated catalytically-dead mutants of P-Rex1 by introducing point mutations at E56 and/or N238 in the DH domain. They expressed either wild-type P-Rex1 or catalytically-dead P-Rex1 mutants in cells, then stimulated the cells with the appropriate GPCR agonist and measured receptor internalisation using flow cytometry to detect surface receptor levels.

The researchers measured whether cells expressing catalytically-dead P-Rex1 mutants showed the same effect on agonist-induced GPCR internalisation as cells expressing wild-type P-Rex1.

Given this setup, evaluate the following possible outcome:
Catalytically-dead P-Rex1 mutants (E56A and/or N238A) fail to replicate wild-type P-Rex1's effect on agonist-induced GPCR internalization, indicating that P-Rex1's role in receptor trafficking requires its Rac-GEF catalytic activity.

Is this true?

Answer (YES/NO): NO